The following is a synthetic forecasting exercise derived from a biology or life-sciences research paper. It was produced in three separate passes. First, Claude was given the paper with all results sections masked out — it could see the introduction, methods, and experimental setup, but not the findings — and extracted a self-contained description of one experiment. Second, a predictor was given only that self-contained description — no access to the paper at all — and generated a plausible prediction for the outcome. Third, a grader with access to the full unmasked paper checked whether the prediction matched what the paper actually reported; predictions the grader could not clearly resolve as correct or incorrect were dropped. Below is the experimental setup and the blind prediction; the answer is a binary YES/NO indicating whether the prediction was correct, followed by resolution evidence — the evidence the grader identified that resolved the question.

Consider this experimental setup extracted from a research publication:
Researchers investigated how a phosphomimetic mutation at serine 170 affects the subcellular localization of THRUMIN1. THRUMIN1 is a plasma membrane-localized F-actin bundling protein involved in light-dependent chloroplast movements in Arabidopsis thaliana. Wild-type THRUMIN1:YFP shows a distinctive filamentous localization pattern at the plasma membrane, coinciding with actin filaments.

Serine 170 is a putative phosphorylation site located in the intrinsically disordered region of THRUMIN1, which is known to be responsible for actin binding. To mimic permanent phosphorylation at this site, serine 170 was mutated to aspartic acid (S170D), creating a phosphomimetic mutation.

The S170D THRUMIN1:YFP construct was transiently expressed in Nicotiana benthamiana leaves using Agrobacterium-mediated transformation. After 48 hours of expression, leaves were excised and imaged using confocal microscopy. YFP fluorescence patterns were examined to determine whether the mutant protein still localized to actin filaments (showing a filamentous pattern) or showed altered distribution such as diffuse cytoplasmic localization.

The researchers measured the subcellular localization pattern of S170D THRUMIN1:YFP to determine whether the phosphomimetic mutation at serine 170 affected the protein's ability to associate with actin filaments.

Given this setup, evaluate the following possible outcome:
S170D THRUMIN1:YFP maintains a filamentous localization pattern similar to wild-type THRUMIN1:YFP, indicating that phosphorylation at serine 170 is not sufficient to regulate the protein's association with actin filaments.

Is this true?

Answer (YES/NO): NO